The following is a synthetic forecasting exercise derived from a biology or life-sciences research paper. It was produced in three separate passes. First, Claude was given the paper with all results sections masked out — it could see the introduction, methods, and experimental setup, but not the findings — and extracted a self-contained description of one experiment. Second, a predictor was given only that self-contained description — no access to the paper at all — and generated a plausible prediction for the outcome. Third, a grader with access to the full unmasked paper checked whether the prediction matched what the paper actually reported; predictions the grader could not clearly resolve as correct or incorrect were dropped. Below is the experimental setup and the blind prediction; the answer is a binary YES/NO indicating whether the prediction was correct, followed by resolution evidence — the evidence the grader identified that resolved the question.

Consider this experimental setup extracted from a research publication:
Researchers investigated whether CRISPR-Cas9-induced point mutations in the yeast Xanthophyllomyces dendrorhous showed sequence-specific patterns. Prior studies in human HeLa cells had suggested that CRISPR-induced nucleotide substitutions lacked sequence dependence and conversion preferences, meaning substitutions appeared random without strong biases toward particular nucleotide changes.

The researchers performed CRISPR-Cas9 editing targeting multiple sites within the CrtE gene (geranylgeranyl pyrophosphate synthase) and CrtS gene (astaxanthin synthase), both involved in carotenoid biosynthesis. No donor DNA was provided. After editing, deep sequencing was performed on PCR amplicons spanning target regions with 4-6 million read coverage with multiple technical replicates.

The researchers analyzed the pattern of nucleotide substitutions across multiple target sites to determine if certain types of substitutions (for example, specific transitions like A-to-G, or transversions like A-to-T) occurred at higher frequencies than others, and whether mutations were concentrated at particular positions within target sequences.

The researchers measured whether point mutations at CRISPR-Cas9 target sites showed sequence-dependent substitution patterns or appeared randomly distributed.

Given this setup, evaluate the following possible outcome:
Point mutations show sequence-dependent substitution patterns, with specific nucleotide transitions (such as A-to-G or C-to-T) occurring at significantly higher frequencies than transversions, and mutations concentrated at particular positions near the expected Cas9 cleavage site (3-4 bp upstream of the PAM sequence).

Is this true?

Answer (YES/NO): NO